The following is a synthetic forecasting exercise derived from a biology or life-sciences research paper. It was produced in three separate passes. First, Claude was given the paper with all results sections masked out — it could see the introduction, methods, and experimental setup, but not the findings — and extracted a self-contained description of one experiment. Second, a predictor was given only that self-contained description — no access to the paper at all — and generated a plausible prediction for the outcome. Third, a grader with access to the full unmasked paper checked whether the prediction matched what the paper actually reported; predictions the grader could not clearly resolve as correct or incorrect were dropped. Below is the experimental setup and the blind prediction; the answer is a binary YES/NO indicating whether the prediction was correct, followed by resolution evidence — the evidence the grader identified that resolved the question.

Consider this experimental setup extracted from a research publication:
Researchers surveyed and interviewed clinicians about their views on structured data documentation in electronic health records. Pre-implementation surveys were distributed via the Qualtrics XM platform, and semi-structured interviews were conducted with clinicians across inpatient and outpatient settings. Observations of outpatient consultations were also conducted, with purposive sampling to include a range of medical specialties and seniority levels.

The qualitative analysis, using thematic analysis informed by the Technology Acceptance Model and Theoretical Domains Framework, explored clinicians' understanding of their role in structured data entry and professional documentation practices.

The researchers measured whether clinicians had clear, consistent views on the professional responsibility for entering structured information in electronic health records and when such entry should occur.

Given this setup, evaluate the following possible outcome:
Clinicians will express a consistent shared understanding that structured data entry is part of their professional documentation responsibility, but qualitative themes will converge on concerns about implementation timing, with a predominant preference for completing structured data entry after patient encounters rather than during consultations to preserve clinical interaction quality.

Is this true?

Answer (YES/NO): NO